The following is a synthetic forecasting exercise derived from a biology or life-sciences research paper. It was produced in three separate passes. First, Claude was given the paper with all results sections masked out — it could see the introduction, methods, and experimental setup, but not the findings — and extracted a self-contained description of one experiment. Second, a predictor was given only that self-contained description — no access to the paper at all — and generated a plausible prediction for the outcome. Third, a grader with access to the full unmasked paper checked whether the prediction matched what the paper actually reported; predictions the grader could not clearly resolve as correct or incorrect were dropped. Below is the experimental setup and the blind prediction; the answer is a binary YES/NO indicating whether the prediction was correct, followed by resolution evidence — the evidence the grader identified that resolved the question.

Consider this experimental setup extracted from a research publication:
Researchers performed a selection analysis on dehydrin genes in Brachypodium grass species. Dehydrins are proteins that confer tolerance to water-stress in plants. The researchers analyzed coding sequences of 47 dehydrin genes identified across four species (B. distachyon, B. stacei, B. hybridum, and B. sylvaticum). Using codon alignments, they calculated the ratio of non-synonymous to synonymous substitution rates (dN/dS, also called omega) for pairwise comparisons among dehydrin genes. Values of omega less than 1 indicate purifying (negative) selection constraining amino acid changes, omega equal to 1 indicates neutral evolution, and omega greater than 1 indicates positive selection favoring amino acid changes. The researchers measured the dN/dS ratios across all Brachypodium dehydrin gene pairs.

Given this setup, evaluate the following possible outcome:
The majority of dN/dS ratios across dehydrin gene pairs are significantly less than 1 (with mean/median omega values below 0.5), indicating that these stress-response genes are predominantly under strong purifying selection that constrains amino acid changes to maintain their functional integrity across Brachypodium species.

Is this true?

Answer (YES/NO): NO